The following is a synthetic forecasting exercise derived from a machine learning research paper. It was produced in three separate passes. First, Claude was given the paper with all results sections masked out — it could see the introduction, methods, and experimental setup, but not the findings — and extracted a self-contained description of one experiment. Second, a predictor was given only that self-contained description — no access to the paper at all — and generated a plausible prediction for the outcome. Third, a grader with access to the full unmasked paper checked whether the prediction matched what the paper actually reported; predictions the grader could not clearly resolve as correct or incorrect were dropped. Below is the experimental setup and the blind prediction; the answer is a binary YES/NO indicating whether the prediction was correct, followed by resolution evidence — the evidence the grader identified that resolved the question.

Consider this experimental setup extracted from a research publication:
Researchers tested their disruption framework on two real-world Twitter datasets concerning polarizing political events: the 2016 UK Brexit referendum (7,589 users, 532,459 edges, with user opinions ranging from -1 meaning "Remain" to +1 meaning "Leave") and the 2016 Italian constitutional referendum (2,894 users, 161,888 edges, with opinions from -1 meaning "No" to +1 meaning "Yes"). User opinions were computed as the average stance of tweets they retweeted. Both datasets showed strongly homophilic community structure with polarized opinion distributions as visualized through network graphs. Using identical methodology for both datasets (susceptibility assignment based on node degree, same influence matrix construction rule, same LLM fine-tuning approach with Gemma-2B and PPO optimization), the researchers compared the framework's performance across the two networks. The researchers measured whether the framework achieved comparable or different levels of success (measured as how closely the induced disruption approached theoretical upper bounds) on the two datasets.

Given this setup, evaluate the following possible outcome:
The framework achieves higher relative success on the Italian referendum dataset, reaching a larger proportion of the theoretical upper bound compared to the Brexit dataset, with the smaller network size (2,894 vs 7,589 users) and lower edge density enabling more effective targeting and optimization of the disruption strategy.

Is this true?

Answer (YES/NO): NO